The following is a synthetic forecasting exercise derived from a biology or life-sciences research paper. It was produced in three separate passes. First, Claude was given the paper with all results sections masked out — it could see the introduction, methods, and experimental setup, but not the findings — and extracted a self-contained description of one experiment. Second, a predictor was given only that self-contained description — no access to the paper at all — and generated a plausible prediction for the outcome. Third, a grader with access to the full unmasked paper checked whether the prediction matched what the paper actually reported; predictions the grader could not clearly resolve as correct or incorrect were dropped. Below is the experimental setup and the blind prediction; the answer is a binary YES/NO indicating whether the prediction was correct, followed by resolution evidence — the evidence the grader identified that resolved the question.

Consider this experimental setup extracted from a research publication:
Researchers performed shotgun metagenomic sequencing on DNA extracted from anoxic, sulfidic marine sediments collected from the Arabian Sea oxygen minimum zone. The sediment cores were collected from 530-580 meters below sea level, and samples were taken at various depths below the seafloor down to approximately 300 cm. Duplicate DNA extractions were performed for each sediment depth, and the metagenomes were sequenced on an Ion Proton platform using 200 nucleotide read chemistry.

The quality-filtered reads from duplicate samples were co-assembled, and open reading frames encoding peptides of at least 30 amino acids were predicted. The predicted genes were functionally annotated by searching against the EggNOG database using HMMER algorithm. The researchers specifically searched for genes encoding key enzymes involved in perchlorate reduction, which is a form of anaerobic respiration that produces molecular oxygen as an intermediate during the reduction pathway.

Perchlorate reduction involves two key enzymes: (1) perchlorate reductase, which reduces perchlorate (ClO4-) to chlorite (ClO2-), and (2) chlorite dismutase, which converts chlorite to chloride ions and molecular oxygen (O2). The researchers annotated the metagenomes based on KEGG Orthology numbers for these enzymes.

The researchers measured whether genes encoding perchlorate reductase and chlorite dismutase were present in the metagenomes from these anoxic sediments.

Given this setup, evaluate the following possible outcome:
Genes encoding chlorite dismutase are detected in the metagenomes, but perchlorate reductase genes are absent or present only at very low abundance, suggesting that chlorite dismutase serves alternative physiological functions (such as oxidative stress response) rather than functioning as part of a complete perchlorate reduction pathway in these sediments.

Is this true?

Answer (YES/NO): NO